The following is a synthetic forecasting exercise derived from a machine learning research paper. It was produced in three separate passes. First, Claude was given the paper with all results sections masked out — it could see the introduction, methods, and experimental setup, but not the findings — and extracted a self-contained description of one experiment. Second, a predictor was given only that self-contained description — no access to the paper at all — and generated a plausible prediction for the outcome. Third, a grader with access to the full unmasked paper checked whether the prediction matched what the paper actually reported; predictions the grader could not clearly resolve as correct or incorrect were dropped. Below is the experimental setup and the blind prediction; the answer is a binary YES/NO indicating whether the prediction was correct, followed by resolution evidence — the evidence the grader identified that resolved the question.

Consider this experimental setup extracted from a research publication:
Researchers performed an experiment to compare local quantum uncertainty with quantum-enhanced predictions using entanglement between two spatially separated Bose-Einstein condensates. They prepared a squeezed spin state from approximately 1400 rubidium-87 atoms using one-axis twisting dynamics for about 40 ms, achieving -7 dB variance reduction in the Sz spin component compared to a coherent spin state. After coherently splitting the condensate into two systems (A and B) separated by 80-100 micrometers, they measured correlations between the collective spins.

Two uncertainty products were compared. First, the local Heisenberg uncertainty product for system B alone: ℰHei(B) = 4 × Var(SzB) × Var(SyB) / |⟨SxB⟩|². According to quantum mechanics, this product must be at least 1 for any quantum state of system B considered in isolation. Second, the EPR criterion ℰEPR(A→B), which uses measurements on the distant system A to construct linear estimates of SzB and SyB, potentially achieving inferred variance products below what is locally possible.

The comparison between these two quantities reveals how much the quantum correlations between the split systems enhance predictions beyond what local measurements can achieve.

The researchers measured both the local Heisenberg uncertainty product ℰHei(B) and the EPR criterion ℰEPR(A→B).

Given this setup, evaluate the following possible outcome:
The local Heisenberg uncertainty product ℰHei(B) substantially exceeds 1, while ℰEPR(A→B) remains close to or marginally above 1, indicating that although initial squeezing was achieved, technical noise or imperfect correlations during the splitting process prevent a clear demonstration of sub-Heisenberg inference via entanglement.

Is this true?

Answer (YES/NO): NO